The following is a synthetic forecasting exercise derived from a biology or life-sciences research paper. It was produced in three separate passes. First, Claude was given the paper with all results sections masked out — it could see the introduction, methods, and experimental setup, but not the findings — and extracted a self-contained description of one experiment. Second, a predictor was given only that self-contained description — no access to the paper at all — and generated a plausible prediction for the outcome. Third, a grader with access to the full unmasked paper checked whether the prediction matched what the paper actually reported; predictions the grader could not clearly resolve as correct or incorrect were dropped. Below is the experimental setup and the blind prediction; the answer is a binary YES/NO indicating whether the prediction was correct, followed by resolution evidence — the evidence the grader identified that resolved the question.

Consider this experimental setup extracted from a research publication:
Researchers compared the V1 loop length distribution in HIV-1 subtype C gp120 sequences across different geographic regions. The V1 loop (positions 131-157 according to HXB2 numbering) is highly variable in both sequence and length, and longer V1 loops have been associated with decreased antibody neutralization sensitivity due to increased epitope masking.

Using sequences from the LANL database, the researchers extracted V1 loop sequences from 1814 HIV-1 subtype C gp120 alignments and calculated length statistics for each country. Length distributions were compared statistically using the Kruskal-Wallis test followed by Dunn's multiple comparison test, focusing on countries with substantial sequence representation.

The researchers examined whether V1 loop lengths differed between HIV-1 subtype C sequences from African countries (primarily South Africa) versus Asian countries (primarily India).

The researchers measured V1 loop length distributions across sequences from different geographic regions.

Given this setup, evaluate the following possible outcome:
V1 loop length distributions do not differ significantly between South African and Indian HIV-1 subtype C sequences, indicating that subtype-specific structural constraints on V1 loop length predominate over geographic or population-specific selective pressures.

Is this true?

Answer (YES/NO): NO